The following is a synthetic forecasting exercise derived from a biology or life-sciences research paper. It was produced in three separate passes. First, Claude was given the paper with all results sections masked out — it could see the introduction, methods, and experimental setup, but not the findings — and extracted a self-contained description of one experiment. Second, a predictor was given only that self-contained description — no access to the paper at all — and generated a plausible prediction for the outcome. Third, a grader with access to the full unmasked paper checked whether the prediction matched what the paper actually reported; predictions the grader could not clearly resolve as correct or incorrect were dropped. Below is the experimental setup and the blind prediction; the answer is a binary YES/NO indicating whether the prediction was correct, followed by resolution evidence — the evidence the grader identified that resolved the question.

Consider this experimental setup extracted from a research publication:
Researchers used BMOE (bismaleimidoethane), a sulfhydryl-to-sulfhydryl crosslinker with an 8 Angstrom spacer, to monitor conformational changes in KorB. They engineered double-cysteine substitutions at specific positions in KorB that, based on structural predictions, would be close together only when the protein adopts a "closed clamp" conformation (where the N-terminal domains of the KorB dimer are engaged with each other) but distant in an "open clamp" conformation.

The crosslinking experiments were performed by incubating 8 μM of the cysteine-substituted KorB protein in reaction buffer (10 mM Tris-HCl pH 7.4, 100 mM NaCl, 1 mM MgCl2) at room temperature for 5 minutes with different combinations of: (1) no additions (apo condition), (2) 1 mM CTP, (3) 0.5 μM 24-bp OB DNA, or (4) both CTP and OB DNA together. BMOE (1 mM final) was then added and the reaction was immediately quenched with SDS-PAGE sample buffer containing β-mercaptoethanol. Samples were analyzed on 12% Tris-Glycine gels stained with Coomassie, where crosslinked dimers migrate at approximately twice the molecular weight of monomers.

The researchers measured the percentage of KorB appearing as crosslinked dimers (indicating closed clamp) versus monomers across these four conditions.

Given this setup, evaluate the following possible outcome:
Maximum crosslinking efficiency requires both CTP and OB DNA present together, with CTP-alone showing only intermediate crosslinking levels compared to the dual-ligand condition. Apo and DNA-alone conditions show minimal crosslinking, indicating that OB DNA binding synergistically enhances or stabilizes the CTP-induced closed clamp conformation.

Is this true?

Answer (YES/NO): NO